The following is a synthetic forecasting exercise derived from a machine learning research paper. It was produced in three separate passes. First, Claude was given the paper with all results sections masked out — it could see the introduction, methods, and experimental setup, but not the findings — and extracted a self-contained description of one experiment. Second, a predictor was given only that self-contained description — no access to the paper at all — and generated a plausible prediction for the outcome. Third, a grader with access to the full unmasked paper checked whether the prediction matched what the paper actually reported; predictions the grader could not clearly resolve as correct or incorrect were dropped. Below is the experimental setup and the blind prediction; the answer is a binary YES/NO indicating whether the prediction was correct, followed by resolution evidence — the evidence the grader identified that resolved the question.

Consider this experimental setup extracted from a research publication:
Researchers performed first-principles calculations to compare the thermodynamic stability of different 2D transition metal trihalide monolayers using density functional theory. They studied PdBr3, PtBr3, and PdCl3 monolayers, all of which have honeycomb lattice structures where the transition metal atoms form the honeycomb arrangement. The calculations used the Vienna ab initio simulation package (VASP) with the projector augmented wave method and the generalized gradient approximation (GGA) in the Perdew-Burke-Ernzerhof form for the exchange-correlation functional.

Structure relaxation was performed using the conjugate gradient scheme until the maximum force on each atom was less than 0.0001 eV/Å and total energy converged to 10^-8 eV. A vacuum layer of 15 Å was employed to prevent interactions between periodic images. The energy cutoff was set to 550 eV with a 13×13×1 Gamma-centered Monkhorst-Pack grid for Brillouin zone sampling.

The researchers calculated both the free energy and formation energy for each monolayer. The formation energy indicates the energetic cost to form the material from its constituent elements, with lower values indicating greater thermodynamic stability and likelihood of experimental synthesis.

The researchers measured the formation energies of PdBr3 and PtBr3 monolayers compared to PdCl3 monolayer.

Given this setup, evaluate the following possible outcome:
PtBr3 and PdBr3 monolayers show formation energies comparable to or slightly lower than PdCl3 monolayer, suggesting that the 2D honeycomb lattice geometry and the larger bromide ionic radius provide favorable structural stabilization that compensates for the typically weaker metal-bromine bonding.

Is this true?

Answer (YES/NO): NO